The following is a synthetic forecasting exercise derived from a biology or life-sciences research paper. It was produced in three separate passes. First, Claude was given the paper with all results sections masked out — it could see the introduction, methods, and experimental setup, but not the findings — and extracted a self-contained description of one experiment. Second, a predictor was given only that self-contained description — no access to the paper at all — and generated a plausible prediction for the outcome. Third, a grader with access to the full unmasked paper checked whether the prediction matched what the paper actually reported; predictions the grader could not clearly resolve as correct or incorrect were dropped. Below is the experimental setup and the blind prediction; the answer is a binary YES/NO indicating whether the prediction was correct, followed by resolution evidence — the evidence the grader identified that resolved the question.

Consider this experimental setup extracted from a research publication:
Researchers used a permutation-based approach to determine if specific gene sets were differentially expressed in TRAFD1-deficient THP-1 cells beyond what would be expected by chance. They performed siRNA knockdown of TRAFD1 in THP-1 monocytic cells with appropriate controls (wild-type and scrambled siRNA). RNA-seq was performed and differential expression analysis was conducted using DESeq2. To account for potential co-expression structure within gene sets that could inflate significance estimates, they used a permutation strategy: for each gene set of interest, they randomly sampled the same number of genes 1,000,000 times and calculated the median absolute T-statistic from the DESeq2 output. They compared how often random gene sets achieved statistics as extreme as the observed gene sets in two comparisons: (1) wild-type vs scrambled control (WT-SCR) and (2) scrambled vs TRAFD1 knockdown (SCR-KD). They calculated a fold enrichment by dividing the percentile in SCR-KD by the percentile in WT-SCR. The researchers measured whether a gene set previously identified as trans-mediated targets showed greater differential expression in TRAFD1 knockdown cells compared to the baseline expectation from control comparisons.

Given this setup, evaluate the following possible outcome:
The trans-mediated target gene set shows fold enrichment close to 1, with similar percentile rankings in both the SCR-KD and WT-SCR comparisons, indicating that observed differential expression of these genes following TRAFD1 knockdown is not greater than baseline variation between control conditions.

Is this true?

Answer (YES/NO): NO